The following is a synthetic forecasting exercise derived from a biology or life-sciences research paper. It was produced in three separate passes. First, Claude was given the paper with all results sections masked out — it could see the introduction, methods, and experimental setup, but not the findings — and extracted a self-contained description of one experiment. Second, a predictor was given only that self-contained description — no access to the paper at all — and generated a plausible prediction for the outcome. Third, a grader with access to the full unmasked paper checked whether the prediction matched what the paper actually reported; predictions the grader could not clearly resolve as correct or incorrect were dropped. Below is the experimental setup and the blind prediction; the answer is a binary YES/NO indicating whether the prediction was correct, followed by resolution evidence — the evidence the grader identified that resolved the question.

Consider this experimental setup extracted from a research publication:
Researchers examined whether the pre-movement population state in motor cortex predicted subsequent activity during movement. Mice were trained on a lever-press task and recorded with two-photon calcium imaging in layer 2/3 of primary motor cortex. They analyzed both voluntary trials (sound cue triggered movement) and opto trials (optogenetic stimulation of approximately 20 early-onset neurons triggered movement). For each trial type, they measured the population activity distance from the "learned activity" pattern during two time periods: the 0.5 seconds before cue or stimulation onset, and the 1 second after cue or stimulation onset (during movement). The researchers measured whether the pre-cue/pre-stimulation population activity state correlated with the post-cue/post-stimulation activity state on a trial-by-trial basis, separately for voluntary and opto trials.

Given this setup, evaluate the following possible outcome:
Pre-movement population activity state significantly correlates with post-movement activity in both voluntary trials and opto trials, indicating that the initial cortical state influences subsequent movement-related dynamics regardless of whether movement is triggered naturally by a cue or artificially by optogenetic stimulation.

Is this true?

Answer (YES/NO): YES